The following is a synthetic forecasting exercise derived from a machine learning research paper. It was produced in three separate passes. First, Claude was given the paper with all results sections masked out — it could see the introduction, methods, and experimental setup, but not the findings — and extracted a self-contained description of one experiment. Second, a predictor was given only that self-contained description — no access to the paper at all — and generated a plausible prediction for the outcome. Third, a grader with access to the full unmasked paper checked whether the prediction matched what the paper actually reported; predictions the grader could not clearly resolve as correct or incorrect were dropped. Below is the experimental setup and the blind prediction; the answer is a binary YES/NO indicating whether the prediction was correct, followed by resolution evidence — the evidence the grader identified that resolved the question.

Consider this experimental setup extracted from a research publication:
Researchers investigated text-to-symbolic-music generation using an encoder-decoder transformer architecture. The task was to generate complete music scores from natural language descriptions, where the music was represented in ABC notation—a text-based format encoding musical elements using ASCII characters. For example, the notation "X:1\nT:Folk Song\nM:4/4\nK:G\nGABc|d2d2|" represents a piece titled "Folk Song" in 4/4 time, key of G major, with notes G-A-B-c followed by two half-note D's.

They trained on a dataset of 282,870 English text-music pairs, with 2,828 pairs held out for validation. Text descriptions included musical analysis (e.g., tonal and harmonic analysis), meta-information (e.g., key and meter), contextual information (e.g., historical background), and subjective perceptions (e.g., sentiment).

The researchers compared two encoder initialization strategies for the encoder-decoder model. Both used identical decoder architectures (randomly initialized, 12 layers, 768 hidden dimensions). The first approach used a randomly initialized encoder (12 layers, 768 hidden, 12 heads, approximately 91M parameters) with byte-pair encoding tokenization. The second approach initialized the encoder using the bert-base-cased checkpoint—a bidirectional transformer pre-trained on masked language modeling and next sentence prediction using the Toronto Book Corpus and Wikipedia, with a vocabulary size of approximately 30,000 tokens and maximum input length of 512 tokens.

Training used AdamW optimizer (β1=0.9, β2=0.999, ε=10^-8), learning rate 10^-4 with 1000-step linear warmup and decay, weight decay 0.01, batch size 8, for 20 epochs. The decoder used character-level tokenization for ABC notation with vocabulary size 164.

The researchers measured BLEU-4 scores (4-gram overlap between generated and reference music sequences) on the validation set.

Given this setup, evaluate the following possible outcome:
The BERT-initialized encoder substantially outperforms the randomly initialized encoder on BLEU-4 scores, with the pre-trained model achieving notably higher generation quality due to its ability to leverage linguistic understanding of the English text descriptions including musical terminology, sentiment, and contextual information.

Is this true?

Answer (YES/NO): NO